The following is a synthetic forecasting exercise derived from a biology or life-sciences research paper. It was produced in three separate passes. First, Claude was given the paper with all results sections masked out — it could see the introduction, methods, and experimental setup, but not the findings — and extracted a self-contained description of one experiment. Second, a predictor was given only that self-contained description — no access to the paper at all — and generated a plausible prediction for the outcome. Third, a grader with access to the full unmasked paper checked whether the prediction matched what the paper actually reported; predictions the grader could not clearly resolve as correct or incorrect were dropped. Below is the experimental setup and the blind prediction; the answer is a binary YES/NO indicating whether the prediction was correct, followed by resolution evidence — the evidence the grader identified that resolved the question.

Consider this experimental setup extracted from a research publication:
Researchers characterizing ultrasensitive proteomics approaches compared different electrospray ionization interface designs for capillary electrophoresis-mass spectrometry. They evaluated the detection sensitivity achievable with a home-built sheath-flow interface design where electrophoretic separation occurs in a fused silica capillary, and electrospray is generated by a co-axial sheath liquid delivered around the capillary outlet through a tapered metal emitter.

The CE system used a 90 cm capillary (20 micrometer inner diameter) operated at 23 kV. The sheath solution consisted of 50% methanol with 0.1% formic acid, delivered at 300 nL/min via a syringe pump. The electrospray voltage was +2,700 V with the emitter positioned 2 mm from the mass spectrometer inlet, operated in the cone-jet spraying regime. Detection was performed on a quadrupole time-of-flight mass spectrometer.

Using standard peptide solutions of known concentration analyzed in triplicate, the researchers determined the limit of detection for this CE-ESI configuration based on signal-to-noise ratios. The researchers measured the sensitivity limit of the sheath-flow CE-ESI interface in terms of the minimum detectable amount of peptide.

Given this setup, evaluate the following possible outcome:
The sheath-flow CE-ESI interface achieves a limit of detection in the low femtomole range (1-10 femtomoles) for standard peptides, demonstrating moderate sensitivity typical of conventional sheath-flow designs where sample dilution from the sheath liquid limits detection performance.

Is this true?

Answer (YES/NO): NO